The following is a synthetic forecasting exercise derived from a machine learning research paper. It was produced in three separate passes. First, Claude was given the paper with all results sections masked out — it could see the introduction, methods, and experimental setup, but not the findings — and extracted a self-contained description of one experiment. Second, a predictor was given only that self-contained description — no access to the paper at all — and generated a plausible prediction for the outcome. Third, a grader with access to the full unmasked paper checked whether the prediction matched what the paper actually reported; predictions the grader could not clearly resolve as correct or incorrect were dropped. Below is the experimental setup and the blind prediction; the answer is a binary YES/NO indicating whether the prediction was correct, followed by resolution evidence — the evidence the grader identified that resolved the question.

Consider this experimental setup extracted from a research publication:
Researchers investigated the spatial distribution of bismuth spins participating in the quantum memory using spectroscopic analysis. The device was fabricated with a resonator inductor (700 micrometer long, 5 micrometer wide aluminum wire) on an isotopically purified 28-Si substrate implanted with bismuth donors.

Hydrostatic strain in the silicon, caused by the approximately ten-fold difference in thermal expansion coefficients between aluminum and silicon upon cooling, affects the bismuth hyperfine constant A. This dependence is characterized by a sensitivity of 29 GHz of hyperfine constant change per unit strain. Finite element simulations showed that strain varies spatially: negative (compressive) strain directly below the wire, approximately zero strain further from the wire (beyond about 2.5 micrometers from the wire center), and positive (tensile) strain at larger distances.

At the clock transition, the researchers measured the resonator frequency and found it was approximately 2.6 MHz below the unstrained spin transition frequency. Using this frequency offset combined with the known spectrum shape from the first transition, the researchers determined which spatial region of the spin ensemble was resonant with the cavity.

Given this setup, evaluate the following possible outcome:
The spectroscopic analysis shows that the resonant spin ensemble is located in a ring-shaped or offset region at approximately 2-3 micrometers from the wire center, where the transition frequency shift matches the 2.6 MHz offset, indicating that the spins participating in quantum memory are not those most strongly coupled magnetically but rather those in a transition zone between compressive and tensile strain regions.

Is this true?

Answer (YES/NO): NO